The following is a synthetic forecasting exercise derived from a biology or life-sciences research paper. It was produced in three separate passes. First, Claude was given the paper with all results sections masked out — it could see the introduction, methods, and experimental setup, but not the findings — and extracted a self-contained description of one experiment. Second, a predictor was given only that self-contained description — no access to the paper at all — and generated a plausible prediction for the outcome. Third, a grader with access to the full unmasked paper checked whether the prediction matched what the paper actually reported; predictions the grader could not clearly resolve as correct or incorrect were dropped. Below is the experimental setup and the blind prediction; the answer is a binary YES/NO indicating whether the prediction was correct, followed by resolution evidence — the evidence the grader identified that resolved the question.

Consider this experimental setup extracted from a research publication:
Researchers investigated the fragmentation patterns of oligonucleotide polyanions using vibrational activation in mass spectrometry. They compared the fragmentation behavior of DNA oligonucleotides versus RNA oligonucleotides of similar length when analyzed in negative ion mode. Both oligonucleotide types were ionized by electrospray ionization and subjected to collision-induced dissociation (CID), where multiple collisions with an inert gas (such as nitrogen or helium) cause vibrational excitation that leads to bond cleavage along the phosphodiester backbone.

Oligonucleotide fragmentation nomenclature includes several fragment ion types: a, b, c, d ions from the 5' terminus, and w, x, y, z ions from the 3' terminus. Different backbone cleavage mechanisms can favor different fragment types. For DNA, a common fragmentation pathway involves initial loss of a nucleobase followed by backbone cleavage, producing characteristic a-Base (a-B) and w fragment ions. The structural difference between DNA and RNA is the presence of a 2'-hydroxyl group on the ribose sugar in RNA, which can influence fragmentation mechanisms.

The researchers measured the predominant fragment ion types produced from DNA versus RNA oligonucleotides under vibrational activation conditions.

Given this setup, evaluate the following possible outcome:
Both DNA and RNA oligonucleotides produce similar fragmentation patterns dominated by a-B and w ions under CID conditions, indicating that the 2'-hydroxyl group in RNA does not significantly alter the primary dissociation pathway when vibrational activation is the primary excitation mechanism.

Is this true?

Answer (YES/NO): NO